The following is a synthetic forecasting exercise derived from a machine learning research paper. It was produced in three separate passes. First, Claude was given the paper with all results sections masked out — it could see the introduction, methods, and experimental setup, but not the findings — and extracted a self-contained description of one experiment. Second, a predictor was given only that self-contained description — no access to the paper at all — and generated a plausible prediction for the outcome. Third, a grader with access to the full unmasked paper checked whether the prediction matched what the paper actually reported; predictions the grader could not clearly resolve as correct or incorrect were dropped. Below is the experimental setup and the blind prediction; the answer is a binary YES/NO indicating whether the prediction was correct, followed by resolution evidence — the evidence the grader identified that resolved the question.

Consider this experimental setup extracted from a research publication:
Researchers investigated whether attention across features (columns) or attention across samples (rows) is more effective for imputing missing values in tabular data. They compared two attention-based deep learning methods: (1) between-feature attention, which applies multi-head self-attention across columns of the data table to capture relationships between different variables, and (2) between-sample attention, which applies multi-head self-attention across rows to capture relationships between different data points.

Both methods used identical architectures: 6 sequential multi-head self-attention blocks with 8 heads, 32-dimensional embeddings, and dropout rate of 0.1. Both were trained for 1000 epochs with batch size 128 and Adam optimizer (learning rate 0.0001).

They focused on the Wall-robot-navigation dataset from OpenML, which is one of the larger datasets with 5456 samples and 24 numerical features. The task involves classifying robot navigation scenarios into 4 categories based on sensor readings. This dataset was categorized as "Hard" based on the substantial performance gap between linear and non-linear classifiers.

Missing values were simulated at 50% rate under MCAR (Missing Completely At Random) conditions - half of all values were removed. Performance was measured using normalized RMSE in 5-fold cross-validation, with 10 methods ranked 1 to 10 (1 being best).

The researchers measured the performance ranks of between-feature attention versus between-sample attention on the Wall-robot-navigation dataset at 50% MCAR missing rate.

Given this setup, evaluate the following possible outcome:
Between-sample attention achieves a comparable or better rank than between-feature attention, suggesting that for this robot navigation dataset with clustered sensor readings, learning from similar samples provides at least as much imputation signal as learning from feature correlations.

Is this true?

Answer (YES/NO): YES